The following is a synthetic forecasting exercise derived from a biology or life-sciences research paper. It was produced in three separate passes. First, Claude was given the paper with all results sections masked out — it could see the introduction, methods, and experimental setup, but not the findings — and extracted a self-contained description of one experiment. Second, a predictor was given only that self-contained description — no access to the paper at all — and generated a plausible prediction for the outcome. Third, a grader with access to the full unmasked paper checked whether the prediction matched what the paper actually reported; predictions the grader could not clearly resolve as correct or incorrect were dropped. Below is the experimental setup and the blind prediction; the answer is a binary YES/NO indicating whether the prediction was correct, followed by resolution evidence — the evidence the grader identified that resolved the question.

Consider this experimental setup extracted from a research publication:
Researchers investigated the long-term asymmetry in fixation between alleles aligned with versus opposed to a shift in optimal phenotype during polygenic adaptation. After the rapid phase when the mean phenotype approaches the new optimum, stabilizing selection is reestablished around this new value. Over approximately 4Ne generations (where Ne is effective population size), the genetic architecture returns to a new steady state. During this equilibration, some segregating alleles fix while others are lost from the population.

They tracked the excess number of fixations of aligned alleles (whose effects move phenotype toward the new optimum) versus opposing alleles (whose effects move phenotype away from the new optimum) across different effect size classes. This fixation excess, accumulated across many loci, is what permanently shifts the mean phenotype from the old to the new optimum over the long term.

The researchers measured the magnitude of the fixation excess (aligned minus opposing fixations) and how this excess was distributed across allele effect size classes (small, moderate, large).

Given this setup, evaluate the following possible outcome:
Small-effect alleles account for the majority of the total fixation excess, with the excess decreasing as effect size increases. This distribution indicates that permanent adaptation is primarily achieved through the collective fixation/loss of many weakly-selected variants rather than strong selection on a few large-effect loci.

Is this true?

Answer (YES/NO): NO